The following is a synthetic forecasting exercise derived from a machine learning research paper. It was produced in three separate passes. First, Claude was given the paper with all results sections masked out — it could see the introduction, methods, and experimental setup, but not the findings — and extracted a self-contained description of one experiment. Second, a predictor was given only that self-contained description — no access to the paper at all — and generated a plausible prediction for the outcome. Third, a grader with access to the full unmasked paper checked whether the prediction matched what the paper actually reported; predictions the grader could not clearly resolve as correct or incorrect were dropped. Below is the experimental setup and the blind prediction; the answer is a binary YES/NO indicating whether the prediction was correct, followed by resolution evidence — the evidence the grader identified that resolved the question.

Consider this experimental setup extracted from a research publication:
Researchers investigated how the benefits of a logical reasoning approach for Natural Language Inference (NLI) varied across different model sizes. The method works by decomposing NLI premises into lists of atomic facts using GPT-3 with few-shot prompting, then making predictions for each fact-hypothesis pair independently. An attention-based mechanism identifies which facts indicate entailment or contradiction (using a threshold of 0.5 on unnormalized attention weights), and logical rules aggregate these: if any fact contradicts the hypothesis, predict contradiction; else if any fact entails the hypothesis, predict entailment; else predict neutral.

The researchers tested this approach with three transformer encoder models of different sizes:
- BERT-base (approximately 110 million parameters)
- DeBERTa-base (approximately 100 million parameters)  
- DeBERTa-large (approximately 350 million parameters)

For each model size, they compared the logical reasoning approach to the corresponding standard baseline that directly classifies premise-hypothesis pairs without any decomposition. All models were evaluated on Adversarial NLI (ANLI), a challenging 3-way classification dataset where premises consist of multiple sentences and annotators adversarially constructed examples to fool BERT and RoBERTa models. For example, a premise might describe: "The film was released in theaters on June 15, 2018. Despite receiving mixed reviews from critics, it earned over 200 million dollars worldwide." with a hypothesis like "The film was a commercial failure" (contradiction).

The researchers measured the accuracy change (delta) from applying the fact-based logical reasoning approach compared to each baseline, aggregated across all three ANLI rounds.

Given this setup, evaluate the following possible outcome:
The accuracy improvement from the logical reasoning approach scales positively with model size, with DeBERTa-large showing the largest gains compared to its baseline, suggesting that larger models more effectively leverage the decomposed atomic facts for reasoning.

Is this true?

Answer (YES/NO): NO